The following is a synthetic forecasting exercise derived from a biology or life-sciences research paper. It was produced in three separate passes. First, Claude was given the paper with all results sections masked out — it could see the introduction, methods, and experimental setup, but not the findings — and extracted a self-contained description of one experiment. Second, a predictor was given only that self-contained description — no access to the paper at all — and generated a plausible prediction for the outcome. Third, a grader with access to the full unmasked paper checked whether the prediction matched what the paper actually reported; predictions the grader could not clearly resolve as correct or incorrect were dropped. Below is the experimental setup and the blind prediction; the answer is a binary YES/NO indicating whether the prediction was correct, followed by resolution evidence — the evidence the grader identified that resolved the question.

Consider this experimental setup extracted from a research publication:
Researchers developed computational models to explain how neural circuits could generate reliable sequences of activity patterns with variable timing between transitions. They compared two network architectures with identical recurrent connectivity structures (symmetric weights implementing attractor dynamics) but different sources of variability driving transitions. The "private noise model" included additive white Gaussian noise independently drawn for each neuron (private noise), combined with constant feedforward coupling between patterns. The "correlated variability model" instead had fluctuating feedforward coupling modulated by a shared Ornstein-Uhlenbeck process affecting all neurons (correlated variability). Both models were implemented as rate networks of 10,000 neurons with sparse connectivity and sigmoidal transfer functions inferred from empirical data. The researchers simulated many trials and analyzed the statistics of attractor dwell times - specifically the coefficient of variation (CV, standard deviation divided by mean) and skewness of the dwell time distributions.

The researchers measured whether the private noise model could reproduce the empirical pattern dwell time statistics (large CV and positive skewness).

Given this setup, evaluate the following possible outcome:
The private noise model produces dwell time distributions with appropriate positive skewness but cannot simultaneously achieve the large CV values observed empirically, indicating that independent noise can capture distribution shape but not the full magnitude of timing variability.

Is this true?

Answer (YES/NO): NO